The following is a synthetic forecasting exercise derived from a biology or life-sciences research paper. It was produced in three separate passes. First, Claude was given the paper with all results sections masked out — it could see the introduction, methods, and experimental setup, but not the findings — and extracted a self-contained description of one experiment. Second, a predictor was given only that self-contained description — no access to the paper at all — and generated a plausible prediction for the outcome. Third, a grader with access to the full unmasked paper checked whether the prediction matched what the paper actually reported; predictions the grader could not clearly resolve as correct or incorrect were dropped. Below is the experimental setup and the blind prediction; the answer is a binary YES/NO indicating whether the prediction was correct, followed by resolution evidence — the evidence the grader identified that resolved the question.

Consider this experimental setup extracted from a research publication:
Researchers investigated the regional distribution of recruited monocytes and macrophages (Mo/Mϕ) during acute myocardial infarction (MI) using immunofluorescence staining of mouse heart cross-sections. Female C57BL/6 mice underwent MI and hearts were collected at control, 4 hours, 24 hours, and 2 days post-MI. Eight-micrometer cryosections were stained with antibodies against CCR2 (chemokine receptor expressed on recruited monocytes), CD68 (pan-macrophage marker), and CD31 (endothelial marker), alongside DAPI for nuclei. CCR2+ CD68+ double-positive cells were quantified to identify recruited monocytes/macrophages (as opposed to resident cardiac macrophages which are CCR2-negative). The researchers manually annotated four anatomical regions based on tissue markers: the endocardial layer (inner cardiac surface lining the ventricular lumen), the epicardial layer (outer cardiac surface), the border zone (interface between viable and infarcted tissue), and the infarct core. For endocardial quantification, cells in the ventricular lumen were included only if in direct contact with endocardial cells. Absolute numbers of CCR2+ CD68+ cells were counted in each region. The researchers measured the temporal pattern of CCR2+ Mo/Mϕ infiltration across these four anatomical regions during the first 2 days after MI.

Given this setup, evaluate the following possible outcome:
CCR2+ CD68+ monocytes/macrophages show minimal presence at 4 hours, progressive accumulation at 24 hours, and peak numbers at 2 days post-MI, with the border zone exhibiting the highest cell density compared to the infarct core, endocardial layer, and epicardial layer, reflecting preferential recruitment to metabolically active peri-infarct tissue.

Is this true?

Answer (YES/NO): NO